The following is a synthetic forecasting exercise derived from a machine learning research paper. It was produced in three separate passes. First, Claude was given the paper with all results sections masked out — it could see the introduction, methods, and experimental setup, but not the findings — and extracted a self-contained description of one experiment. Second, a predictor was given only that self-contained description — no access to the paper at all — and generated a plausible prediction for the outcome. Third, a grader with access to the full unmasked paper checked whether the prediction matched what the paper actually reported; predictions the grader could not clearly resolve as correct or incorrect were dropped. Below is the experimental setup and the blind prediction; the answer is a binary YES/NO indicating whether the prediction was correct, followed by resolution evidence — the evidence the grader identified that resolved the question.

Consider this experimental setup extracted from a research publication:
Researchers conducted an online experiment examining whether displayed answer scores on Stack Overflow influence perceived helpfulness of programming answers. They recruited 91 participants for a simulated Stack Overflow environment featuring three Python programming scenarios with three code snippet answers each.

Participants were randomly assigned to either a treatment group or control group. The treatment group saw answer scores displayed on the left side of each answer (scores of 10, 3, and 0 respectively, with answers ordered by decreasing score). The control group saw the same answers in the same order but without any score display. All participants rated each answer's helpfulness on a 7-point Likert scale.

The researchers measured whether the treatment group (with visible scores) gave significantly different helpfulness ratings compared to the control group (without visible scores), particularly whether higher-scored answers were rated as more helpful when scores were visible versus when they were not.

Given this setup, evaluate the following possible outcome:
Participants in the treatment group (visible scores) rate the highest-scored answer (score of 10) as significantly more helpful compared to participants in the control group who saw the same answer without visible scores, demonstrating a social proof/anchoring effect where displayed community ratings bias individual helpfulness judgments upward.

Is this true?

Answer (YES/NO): NO